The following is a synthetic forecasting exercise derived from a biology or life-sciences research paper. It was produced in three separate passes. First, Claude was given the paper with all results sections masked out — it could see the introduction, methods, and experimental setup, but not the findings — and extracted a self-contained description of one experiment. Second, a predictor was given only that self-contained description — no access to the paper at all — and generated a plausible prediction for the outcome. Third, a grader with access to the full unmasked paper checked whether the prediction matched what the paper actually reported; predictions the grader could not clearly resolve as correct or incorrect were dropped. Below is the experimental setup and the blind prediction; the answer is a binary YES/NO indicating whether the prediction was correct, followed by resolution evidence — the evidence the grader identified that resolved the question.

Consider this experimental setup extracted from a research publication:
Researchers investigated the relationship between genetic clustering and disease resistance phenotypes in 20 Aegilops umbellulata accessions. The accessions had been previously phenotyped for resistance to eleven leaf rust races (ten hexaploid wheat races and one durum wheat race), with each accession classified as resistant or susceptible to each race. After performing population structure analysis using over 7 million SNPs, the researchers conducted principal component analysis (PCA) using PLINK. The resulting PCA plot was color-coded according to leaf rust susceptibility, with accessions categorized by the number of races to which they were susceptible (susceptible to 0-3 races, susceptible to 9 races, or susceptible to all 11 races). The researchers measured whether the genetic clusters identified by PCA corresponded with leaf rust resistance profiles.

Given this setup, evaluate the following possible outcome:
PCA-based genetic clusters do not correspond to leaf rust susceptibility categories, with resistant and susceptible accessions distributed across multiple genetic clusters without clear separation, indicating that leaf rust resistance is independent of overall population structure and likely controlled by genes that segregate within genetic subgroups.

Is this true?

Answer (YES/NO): NO